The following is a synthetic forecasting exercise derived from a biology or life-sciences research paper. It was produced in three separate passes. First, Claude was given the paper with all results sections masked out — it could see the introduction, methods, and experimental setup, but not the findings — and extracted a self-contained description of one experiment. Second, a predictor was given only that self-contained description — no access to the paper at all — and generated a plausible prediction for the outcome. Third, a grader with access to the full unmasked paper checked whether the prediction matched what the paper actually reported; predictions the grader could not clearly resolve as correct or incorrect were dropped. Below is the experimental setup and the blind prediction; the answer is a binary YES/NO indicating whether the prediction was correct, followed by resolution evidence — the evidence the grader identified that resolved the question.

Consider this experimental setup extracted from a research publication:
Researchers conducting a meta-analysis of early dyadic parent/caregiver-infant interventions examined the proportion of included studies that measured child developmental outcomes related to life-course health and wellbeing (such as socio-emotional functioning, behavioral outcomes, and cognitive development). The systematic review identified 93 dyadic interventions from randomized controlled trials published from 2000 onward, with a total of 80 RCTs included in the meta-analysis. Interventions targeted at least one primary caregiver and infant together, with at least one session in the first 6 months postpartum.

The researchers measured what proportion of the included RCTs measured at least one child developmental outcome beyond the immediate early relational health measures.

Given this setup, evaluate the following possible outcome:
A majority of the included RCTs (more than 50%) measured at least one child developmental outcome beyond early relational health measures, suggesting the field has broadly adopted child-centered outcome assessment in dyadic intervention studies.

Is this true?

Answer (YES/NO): NO